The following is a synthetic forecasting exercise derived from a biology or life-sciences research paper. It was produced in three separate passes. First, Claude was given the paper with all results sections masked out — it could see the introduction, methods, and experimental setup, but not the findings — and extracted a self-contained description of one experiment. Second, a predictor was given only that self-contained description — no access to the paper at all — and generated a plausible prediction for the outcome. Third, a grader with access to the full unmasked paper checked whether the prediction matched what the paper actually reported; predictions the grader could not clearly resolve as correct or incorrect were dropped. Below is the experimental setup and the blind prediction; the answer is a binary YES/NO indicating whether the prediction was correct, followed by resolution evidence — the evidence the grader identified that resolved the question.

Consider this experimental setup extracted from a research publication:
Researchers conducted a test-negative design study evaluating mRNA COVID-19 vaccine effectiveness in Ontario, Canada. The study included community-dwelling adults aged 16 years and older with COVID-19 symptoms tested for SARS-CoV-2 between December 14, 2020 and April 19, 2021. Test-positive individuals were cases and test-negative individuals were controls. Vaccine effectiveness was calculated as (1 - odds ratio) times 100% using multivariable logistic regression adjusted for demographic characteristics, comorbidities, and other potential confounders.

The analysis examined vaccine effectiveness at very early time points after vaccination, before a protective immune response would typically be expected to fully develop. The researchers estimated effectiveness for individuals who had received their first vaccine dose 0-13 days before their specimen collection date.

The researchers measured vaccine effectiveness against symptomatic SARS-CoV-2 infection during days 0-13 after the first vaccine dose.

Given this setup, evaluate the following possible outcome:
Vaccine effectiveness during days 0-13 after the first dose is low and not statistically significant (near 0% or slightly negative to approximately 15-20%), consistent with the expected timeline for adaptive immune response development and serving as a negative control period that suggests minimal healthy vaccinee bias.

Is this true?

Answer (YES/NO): NO